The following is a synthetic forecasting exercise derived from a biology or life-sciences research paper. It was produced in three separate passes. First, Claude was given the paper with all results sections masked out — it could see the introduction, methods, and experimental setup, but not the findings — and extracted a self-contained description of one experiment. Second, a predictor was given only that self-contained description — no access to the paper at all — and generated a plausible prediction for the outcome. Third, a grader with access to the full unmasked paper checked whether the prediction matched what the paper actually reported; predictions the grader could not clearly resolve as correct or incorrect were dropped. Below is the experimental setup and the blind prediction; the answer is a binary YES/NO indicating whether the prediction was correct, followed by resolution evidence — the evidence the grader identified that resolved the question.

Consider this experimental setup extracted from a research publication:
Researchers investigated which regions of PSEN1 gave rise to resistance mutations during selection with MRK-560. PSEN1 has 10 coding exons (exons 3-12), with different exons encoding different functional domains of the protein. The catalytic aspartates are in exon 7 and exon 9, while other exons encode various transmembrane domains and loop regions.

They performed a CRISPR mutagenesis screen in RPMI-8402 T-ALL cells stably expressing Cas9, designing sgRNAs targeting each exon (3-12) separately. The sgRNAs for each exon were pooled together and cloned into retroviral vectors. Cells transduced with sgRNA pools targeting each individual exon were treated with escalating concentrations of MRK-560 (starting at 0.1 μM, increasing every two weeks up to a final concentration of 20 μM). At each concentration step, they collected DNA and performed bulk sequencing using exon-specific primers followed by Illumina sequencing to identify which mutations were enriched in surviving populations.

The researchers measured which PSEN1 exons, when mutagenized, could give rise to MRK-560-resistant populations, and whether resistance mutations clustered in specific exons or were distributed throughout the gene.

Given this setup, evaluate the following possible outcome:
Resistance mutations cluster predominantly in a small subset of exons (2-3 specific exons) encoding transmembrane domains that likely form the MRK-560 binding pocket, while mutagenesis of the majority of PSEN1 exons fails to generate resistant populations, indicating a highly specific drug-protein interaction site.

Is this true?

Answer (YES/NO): NO